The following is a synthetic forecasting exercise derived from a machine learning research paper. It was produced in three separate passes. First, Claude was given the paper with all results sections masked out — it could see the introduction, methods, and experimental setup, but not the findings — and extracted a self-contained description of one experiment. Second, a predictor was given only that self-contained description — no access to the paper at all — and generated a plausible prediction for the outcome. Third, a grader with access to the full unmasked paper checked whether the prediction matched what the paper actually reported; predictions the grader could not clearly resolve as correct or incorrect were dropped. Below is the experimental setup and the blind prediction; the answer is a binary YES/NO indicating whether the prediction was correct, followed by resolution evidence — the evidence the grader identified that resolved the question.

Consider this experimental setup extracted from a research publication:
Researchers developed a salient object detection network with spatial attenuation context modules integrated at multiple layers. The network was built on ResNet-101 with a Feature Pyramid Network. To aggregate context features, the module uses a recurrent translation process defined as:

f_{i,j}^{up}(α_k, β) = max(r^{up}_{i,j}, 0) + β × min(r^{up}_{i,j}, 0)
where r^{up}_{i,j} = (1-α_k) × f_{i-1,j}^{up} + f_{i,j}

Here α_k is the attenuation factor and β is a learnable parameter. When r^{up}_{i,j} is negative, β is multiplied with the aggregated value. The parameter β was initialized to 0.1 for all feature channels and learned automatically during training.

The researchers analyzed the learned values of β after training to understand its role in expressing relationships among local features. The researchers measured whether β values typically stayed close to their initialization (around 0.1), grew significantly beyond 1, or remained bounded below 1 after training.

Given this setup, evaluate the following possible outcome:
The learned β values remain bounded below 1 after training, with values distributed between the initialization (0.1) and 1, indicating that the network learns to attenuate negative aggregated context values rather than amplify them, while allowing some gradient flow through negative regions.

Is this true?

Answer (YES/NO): NO